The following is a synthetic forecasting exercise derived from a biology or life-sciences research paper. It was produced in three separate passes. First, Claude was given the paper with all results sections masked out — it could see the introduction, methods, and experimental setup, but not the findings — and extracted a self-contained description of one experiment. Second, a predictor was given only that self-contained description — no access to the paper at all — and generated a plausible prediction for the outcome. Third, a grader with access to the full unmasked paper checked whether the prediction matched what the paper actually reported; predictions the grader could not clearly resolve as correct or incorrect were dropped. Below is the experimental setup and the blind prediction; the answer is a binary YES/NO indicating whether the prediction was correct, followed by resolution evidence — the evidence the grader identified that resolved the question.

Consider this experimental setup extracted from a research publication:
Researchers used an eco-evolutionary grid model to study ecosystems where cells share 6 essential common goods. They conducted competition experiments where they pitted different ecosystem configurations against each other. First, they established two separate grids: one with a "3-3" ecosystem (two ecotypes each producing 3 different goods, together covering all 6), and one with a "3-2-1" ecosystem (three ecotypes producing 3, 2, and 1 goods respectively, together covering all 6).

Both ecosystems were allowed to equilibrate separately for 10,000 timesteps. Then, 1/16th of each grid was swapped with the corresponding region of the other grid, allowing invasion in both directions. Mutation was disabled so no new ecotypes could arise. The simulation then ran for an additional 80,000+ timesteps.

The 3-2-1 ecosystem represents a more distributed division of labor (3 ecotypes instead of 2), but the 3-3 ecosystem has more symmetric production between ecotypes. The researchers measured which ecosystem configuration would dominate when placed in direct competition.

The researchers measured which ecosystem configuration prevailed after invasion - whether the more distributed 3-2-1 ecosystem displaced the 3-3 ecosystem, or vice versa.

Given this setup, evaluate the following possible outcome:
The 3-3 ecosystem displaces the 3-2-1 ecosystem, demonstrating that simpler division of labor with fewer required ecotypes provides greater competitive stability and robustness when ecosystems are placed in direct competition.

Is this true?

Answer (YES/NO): NO